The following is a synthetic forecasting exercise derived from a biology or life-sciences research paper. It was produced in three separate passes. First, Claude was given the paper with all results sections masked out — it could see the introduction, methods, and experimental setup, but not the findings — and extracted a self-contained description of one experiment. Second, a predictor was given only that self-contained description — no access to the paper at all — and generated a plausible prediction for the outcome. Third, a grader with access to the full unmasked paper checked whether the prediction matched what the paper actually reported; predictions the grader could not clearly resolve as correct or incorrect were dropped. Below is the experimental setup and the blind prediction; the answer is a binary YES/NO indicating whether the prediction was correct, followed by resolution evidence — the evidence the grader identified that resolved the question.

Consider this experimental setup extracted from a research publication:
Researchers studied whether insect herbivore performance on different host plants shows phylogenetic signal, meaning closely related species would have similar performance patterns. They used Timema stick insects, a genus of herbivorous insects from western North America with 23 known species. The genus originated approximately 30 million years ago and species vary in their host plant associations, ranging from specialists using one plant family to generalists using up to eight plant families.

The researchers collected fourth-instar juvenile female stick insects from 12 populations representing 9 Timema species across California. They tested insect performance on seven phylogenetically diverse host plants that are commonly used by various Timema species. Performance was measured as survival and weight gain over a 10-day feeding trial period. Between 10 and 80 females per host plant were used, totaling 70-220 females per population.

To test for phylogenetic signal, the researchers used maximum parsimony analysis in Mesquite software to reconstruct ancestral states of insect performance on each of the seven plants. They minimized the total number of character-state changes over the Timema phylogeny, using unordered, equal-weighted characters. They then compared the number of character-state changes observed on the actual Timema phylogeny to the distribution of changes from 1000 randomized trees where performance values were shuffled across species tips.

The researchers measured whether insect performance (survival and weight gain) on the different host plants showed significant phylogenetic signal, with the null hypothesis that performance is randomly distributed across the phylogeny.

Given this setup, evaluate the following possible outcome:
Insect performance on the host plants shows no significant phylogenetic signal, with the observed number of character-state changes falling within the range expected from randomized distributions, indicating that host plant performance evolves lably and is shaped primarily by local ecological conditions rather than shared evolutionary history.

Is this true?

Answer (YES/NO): YES